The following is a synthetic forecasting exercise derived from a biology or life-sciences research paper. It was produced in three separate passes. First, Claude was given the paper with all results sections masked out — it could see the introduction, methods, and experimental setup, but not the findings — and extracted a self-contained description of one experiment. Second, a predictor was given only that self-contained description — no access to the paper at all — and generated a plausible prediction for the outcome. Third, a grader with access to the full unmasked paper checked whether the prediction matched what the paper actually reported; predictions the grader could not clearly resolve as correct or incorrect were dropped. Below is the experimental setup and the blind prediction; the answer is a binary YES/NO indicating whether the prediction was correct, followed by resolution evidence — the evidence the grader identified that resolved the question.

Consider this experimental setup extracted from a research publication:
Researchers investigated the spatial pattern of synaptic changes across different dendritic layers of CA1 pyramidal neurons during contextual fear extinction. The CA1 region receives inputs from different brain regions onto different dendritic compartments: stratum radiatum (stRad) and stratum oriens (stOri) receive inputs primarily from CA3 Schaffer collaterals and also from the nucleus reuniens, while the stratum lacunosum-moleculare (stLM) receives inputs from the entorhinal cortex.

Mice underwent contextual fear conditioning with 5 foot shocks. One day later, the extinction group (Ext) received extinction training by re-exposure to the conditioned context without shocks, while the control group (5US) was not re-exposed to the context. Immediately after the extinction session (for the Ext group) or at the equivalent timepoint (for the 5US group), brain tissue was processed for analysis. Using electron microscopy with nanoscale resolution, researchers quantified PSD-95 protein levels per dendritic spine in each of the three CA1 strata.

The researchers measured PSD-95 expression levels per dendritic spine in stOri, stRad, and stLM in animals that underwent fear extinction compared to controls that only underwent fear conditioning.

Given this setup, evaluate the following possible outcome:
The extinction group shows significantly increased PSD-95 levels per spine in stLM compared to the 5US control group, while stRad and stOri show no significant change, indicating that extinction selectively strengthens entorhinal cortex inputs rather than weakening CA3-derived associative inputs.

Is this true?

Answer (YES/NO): NO